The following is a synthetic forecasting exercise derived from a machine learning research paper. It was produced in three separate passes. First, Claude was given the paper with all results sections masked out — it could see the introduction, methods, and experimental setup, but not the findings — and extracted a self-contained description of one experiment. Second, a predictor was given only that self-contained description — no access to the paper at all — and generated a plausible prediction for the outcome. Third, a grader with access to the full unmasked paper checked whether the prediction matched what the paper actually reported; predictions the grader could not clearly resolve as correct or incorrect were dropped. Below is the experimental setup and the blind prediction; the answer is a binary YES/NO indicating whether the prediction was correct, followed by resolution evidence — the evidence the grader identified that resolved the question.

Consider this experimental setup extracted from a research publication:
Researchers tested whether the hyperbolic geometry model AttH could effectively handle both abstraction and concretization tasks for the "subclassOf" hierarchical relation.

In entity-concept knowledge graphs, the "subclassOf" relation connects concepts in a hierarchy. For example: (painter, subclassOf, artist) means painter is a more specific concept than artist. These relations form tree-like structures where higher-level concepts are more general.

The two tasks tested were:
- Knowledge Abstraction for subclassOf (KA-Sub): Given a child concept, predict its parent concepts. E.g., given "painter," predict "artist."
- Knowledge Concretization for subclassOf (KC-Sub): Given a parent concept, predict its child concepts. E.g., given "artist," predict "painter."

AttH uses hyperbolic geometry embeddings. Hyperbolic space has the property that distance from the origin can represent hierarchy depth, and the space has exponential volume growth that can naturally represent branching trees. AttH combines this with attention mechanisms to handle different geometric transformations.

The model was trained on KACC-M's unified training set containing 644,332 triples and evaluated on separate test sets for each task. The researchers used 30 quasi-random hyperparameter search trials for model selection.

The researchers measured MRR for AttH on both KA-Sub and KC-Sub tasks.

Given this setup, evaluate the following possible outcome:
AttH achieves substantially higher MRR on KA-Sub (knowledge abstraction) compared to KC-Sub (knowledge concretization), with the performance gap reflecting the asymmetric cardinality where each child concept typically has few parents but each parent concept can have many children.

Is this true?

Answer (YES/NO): YES